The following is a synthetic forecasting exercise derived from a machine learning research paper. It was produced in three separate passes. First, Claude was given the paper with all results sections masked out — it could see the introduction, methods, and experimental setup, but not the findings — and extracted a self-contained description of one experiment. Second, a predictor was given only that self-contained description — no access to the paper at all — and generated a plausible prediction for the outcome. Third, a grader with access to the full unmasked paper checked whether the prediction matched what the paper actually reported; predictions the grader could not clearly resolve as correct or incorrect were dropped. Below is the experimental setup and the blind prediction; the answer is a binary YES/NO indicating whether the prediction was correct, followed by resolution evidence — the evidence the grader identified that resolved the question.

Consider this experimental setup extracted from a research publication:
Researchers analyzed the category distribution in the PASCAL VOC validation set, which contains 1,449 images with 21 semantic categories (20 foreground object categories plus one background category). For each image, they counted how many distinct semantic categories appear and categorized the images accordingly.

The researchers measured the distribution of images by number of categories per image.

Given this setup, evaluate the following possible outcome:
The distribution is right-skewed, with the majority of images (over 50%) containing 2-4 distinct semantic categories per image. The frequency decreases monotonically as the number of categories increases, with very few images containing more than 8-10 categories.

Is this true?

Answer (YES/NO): NO